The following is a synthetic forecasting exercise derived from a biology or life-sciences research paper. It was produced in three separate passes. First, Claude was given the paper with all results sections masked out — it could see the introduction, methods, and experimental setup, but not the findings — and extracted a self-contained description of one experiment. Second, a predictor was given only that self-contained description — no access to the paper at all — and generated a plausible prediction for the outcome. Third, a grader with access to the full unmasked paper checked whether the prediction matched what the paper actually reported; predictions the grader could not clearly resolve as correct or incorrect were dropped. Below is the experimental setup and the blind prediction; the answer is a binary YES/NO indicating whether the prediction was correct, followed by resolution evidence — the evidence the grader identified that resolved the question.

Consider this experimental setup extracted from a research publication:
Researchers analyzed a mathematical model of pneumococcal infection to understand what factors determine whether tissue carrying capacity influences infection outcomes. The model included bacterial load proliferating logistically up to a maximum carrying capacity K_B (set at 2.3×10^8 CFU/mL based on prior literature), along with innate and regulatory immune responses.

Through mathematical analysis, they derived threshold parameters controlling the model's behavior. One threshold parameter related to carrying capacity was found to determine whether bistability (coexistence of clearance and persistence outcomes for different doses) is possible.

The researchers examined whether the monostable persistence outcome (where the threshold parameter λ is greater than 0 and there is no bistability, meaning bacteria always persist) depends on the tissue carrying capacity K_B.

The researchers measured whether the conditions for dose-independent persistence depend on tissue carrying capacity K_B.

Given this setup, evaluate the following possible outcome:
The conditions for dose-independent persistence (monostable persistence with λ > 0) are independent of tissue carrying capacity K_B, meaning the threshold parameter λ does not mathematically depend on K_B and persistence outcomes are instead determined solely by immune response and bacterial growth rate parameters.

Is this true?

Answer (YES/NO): YES